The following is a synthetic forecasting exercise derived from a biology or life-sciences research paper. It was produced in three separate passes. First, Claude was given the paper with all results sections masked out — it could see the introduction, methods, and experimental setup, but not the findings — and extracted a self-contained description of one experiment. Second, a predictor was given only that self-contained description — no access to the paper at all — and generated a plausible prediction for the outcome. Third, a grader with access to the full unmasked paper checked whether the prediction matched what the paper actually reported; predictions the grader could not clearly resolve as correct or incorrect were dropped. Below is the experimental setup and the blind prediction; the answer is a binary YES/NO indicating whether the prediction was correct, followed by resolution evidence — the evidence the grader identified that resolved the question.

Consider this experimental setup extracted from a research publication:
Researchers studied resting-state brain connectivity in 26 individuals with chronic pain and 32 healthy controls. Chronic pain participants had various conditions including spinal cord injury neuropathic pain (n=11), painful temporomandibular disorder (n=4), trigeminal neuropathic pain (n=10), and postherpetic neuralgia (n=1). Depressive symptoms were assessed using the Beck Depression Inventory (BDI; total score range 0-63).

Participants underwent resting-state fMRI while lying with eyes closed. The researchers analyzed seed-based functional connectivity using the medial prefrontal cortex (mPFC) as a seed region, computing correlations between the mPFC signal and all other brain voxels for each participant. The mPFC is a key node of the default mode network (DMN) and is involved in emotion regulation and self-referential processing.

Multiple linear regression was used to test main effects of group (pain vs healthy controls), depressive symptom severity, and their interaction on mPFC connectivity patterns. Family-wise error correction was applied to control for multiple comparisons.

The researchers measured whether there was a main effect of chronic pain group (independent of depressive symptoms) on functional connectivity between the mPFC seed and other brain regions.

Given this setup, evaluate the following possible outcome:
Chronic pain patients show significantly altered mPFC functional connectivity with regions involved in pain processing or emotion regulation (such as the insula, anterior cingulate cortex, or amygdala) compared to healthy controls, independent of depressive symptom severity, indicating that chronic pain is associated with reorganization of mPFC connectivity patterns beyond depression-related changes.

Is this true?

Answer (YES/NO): NO